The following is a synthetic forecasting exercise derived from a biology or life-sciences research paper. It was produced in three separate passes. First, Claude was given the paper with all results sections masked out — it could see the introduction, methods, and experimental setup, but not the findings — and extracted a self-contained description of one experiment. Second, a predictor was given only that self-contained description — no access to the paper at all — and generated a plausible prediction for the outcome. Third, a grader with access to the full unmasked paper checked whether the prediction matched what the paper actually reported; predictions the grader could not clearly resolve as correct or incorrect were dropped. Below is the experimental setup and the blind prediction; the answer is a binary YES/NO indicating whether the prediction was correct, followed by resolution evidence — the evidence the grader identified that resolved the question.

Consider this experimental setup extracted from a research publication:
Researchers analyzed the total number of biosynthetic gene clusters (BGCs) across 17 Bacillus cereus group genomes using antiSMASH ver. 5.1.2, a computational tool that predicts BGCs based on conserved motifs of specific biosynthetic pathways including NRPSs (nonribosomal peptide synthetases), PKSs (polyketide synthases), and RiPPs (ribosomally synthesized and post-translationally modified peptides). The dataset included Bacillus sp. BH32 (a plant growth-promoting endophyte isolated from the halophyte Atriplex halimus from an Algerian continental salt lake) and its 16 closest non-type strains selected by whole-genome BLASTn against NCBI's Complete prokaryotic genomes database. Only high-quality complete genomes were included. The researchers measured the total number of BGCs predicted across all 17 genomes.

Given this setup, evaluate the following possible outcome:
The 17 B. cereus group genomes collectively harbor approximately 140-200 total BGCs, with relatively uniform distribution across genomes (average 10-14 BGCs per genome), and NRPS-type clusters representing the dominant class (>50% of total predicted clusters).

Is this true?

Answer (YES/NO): NO